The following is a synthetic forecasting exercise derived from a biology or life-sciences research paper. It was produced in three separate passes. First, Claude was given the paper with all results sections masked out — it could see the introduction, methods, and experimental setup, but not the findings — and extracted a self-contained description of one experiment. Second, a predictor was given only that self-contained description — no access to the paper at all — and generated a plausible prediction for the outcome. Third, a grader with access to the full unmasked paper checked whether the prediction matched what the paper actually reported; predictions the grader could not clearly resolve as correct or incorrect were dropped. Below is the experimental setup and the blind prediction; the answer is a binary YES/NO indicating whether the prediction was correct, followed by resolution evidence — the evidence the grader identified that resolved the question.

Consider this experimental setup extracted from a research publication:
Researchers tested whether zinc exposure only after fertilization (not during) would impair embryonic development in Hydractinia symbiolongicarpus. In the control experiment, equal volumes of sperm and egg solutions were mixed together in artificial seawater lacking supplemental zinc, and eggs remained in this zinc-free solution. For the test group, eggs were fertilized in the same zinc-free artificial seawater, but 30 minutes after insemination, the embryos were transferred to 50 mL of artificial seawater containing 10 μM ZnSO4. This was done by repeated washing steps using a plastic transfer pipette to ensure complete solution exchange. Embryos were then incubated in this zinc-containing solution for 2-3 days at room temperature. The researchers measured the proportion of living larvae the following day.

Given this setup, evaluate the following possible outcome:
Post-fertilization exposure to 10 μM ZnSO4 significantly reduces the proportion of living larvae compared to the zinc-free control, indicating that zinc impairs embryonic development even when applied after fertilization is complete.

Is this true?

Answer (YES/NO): NO